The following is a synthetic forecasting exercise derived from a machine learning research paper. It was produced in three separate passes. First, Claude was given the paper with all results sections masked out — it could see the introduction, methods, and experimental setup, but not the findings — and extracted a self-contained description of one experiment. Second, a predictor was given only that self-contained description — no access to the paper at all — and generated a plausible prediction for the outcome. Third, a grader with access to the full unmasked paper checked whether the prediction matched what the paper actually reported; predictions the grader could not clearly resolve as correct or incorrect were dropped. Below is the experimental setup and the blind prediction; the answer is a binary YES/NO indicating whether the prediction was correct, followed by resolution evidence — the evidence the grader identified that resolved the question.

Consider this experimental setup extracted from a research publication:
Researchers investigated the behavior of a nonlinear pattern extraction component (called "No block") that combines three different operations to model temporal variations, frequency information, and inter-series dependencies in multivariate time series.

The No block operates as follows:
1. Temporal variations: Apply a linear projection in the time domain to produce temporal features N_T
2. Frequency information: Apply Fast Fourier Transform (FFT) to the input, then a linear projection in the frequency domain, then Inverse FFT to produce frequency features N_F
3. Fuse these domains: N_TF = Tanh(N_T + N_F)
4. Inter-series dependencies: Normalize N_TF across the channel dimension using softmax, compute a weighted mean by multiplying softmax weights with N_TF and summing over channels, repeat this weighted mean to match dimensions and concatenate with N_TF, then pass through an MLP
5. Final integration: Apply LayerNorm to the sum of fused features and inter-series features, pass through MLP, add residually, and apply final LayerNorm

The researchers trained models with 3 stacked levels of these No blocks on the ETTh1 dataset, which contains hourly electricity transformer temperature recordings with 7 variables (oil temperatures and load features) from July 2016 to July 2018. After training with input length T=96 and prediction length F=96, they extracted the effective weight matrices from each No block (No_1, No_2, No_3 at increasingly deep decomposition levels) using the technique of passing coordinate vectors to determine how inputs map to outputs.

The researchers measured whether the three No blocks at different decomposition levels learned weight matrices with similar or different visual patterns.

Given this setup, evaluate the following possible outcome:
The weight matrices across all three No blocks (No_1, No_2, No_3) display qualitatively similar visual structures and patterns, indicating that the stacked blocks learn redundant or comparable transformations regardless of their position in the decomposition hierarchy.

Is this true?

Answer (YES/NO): NO